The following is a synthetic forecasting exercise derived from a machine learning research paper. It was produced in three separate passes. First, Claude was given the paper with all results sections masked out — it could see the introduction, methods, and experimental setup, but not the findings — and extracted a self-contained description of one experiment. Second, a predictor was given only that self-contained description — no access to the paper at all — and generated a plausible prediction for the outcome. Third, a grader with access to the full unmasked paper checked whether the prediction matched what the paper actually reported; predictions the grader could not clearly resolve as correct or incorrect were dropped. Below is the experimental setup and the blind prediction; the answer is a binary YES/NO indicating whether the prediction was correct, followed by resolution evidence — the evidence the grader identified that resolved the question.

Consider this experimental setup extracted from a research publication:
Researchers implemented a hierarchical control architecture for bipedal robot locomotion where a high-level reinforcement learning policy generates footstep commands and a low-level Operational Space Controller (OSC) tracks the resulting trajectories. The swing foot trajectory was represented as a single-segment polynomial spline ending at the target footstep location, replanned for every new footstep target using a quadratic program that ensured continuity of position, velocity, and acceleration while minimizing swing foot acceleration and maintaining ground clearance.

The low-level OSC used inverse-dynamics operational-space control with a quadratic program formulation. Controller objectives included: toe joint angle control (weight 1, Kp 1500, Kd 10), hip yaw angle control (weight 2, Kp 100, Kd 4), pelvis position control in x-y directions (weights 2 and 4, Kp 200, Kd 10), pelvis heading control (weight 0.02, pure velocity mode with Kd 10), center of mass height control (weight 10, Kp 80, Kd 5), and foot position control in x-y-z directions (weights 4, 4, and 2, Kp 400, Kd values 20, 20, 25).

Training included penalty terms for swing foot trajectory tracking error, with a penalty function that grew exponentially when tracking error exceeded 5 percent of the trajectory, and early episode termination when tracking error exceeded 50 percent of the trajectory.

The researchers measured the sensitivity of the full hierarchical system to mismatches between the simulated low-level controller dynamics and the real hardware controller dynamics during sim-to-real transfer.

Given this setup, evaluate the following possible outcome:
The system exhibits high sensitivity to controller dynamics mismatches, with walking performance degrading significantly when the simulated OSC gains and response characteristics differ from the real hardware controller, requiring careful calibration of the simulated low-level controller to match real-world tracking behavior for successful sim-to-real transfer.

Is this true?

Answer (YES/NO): YES